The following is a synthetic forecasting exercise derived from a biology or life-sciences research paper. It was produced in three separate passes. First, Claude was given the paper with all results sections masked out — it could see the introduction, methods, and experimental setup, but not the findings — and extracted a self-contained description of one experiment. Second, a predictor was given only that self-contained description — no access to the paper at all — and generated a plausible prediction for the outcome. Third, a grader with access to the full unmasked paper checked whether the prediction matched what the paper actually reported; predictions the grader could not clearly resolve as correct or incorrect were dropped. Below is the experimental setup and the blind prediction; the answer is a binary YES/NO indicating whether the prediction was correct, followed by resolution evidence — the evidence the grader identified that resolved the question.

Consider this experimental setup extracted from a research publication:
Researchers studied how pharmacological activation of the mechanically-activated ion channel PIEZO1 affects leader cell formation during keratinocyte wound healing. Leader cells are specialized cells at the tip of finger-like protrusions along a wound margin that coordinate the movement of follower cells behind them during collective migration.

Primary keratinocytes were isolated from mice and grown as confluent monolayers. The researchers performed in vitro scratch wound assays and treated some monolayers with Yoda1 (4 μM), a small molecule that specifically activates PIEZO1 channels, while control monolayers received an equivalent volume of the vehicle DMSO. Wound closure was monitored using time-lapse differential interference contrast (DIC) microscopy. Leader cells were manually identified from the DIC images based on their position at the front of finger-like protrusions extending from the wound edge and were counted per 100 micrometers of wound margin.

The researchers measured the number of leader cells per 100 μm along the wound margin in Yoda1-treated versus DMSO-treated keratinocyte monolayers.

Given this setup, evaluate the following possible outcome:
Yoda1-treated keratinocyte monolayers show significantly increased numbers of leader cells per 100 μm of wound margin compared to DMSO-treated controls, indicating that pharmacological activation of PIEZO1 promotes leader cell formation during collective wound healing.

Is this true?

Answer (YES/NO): NO